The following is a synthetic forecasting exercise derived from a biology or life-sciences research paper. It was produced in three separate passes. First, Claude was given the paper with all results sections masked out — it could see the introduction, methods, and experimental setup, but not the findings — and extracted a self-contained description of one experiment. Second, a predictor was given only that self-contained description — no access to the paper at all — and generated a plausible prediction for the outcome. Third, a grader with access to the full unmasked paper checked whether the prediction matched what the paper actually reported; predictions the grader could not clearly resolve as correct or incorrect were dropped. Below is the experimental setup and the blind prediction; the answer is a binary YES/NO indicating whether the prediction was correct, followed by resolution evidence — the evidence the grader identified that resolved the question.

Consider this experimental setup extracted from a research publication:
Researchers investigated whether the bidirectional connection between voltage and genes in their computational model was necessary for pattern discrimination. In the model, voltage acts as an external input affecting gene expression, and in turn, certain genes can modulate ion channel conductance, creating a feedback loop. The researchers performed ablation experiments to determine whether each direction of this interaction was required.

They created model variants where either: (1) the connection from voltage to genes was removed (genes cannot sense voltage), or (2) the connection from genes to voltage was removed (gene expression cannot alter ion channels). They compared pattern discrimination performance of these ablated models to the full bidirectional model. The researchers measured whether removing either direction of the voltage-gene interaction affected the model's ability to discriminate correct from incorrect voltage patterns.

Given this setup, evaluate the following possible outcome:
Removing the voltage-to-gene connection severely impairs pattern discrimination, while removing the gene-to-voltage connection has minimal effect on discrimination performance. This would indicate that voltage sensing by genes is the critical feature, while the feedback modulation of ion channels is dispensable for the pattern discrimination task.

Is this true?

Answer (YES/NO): NO